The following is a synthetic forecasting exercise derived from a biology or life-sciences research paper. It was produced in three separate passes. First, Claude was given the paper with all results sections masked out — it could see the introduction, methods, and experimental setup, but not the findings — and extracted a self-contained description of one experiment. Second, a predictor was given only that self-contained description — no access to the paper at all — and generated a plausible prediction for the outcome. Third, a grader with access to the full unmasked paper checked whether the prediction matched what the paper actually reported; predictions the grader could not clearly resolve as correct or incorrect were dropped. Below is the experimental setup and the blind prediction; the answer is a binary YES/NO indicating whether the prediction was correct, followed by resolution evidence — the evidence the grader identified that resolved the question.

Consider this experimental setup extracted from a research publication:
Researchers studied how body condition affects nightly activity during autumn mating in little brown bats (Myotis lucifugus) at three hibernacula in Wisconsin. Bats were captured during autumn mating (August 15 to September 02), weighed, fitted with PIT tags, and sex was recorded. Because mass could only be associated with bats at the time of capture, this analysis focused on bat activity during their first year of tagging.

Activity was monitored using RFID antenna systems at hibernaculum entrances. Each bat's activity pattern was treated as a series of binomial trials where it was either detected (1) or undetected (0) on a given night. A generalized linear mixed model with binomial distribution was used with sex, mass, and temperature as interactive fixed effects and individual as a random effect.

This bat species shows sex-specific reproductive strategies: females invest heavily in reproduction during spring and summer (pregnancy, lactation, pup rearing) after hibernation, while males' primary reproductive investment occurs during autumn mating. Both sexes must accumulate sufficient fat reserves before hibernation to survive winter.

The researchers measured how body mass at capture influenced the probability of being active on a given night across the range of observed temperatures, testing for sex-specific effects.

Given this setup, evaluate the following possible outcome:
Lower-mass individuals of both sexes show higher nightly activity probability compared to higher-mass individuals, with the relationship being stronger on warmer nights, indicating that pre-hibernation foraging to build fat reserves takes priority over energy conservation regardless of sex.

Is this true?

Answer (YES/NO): NO